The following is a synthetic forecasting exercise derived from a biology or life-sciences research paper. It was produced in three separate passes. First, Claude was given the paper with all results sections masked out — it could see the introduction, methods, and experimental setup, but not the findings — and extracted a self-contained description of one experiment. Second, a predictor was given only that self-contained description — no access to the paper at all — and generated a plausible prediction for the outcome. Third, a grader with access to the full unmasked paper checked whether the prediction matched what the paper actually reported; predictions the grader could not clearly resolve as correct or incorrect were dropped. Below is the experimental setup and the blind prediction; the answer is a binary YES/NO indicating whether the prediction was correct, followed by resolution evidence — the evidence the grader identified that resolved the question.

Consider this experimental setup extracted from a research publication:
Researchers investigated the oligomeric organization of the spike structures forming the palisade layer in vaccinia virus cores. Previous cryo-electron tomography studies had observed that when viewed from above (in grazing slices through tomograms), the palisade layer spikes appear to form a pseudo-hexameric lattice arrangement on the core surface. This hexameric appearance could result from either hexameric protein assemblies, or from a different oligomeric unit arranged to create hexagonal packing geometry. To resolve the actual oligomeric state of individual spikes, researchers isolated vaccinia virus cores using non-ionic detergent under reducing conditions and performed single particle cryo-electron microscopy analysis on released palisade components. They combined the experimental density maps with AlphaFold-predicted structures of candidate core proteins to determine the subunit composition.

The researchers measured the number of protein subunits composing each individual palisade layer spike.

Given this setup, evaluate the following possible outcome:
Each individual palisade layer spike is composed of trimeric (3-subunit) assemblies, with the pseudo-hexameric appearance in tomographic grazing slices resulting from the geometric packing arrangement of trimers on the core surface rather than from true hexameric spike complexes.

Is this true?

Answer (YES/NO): YES